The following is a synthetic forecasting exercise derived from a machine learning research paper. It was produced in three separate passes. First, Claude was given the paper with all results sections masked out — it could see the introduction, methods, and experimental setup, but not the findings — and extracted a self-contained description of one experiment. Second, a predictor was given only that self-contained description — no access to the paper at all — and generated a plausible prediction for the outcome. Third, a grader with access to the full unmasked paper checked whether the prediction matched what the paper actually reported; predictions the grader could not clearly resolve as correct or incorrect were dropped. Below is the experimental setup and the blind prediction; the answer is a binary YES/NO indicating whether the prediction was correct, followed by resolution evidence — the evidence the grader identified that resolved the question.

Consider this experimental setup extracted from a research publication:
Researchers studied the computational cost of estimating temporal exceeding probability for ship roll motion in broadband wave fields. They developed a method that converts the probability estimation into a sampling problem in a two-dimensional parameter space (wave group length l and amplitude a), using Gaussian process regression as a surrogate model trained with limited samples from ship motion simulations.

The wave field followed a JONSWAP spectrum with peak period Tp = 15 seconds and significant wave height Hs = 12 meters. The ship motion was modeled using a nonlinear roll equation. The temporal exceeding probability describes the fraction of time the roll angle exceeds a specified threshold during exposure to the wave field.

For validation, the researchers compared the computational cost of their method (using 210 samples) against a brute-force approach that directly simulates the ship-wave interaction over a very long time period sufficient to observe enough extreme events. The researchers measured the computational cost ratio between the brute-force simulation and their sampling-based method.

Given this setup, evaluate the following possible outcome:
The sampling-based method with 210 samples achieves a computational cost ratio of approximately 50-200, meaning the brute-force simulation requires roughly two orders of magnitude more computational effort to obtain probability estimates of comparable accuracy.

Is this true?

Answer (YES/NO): NO